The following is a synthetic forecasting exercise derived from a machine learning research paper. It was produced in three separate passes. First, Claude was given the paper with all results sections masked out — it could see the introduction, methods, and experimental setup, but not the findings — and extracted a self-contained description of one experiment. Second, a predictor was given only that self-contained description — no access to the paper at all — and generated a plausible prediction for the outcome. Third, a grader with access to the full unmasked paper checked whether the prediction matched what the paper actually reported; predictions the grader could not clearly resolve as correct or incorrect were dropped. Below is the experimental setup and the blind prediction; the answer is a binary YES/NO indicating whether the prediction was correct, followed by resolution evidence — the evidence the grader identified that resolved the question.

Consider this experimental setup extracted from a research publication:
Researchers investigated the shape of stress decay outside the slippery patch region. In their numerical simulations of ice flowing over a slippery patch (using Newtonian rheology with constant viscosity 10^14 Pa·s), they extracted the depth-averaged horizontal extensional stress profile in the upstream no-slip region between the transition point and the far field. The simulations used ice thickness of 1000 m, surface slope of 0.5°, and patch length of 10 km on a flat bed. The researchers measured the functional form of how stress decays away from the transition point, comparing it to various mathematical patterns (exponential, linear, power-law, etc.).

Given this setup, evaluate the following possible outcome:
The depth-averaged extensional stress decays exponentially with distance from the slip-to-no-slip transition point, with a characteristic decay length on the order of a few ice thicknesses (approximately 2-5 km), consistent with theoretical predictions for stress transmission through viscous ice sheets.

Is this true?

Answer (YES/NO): NO